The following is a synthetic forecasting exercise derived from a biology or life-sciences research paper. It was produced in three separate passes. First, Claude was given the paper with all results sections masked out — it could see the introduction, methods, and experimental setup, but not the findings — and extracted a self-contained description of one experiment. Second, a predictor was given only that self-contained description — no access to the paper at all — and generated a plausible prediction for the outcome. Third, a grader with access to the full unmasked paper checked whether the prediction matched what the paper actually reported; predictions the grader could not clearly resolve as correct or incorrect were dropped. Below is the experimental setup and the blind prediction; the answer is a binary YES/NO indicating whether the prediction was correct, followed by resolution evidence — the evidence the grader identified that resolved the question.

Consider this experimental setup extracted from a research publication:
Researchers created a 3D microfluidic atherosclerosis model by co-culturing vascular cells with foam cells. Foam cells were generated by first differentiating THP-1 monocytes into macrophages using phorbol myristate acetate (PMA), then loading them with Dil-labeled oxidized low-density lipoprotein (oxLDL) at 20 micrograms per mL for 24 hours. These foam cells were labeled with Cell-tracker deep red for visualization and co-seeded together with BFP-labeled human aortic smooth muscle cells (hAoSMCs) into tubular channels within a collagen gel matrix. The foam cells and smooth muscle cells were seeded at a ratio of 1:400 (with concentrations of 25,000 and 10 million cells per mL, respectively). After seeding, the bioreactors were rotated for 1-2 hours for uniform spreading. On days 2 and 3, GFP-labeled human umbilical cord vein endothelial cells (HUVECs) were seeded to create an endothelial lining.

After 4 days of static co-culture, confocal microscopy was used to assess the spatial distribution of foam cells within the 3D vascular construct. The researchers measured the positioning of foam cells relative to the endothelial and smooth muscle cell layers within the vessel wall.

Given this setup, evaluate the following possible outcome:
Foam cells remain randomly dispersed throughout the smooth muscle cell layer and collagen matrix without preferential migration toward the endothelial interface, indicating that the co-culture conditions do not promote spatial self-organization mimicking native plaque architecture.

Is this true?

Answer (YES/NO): NO